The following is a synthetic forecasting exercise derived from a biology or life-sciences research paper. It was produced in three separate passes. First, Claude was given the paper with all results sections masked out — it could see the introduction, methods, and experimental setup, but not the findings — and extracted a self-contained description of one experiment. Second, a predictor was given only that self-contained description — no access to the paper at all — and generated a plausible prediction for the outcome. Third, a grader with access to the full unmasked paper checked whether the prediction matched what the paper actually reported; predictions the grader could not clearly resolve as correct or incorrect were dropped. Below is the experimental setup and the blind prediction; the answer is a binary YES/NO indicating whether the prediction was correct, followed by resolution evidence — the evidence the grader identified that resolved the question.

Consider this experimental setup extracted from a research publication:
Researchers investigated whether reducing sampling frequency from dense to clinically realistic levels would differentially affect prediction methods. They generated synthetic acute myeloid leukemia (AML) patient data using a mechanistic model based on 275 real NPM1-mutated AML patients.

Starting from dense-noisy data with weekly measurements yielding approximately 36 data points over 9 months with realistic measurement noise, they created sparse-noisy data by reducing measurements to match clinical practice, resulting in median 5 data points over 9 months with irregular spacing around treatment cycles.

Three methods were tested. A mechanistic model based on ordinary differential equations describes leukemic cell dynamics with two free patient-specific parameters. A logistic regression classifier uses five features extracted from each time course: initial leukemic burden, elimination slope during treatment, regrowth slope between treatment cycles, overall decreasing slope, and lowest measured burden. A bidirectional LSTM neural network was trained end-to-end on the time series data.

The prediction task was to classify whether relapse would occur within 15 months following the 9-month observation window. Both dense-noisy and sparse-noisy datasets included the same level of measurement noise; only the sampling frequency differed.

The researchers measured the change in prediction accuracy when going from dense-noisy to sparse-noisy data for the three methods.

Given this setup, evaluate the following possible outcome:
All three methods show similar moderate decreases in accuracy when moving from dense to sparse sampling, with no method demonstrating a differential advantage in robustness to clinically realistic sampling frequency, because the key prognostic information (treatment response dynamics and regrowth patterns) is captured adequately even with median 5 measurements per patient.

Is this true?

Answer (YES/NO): NO